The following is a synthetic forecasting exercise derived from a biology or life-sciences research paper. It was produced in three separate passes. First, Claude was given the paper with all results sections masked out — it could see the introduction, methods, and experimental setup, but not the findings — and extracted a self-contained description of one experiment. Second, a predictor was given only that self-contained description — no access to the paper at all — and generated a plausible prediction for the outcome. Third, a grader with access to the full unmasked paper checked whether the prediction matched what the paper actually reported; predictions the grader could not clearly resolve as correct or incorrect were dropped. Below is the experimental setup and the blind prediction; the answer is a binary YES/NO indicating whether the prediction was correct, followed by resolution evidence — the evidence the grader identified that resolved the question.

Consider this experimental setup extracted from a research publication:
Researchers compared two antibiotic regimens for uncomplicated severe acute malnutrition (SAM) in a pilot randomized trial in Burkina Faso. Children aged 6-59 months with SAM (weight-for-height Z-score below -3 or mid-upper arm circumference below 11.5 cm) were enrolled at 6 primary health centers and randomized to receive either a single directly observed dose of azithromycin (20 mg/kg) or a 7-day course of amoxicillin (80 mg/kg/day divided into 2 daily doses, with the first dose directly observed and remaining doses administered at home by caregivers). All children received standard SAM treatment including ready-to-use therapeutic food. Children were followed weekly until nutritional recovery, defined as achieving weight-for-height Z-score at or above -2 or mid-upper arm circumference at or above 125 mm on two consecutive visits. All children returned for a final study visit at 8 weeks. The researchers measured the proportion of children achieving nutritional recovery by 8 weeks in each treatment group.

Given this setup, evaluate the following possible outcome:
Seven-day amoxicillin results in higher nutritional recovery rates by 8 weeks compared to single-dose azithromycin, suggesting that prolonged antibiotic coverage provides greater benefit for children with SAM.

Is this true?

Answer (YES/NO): NO